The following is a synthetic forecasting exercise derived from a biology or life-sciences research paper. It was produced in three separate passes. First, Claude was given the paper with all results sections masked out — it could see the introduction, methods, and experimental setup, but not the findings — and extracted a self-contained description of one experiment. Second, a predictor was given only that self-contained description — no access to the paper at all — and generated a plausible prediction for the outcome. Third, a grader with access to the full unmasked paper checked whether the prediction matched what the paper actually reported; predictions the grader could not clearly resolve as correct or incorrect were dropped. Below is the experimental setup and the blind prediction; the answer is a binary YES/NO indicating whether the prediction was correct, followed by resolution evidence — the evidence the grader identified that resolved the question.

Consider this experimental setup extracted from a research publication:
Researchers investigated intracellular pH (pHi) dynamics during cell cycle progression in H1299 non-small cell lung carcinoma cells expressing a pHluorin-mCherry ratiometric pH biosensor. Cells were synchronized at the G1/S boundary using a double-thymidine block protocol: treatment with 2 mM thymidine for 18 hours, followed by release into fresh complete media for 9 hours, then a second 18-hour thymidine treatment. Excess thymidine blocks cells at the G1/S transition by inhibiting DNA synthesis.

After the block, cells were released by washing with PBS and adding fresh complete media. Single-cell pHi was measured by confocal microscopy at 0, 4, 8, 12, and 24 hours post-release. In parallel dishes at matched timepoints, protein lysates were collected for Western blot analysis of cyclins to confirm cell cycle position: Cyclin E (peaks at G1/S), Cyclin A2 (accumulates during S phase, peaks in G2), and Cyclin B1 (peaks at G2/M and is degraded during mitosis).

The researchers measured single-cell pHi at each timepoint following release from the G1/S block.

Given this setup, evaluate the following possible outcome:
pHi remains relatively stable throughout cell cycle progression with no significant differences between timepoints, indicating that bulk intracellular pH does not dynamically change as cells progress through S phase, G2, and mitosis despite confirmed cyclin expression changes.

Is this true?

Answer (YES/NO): NO